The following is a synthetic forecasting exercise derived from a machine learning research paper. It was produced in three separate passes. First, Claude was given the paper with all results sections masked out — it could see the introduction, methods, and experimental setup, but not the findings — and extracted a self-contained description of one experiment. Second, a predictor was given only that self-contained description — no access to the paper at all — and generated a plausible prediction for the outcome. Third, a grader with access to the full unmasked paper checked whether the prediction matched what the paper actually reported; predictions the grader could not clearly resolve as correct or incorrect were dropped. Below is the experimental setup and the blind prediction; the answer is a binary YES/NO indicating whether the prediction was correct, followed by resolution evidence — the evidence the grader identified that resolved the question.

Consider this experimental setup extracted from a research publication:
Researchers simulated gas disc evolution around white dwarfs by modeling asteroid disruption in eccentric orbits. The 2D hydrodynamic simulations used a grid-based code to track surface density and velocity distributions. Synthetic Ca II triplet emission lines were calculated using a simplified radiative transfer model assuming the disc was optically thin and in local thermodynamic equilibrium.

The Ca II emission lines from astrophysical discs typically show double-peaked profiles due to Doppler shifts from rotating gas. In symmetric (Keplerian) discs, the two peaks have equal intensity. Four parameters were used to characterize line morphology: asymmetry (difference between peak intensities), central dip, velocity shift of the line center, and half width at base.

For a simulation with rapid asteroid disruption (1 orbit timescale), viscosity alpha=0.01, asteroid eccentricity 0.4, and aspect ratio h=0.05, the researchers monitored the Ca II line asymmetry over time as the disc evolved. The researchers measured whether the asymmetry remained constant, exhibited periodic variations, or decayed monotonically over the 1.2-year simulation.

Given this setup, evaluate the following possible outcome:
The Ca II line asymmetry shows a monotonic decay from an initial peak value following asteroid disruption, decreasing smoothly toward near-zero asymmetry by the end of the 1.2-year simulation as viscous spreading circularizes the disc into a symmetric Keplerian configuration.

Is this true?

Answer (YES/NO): NO